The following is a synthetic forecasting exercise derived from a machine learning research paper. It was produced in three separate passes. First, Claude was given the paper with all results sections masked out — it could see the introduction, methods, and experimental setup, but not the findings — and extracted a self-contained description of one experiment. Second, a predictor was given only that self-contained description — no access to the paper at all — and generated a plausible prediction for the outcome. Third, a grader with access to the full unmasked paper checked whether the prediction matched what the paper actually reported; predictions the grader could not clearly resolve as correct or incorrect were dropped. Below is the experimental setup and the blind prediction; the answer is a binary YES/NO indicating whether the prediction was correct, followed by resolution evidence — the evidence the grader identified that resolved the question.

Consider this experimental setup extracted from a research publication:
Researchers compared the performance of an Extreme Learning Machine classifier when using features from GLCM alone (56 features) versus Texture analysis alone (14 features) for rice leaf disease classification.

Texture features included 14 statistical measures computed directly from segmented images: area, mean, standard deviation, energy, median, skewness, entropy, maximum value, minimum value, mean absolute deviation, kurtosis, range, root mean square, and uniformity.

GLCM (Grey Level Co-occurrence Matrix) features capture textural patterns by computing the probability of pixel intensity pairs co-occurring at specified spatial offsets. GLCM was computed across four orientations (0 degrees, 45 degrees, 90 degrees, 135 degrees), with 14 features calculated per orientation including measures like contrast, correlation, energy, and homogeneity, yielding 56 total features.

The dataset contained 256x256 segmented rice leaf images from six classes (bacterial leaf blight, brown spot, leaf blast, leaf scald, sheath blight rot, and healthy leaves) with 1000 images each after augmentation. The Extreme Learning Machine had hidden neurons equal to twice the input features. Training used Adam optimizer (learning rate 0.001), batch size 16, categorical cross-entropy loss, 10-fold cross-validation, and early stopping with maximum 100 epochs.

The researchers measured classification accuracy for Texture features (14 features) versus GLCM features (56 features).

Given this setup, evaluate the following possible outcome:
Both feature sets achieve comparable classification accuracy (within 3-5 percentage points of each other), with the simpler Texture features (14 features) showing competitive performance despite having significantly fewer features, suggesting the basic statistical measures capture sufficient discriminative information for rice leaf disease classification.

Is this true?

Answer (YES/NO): NO